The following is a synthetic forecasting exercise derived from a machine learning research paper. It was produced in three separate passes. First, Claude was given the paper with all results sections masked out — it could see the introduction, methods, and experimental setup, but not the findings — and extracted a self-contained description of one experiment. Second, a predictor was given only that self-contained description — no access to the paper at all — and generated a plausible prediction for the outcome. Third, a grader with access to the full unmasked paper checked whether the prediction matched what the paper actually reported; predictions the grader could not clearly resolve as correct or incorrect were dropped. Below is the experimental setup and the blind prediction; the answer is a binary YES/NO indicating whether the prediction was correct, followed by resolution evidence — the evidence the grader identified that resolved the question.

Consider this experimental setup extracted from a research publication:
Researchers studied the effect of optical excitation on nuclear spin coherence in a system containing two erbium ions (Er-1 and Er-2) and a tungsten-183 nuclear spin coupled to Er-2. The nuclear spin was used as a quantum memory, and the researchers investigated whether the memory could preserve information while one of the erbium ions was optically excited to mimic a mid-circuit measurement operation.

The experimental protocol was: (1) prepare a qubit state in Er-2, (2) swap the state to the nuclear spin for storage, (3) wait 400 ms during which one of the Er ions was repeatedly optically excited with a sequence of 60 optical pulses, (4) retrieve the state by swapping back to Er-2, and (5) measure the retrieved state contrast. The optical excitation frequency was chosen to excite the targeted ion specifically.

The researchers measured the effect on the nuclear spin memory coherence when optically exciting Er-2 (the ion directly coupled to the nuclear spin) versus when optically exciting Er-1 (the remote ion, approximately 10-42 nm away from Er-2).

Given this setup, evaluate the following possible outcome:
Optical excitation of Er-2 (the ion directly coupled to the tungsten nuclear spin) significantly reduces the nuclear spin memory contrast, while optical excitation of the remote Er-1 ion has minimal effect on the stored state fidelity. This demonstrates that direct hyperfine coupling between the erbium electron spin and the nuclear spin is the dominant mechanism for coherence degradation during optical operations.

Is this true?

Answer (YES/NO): YES